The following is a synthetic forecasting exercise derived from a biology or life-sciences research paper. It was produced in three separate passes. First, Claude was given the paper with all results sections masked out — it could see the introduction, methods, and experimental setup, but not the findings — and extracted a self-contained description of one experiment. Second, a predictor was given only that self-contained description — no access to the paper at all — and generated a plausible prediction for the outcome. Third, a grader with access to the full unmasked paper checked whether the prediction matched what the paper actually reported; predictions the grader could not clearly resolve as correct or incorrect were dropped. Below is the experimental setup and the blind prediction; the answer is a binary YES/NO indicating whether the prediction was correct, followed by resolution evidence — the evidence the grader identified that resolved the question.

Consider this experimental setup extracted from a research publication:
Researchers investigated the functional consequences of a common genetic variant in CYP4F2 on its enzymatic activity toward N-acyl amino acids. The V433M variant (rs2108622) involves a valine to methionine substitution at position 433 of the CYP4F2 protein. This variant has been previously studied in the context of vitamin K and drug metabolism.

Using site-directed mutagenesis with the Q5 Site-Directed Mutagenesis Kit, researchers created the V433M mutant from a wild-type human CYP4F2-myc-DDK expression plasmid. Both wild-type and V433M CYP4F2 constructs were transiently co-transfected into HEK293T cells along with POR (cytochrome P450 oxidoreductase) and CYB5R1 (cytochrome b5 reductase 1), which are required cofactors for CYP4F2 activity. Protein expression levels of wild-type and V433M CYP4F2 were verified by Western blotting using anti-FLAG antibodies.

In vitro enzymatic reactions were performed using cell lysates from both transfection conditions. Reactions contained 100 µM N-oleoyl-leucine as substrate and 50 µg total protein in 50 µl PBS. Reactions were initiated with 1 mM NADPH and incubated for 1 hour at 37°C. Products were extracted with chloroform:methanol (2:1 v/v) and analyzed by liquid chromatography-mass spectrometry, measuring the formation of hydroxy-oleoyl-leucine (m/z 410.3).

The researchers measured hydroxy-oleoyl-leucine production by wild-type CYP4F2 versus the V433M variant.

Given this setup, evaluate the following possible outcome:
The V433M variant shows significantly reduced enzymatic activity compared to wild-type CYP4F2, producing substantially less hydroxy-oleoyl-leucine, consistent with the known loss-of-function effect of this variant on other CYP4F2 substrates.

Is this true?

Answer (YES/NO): YES